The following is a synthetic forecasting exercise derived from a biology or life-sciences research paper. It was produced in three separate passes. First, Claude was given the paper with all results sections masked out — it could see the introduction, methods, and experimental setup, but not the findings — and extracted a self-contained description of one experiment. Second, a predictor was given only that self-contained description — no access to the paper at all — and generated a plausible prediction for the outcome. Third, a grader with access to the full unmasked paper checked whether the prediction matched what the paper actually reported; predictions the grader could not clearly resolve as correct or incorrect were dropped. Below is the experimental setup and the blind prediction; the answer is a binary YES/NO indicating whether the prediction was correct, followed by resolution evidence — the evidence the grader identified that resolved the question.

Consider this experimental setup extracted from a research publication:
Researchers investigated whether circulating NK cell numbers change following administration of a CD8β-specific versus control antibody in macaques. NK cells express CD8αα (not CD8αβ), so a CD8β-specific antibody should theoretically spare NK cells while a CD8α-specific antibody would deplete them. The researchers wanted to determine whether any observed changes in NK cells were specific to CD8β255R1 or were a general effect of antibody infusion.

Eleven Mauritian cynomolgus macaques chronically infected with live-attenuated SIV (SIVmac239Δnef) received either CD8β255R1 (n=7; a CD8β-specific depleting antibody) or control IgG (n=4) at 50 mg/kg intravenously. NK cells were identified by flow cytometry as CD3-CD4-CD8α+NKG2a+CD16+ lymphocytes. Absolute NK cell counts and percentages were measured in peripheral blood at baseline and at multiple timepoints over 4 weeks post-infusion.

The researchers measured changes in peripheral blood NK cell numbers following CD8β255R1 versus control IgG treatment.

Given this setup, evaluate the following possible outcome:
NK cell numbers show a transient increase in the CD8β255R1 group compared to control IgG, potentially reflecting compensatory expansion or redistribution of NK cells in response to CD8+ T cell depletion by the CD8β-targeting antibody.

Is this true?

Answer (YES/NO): NO